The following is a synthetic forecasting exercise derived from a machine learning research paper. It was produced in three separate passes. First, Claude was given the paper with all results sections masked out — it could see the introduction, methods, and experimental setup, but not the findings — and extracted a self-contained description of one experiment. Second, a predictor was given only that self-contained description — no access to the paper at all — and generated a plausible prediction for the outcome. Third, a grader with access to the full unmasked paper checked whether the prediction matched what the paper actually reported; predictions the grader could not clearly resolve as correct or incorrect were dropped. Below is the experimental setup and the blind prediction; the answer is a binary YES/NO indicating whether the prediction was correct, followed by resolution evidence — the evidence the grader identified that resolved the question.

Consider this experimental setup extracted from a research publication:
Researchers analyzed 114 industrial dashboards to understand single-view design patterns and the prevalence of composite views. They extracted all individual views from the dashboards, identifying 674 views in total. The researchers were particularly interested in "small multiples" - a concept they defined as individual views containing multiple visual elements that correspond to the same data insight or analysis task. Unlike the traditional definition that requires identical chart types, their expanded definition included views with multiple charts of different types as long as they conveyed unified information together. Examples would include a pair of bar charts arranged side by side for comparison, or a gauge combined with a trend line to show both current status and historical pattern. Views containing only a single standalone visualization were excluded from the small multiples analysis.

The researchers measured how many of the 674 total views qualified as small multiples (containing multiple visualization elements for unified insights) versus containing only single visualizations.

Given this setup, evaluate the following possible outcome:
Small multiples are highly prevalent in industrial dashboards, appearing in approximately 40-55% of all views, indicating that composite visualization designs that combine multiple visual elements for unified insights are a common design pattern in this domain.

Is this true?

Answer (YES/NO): NO